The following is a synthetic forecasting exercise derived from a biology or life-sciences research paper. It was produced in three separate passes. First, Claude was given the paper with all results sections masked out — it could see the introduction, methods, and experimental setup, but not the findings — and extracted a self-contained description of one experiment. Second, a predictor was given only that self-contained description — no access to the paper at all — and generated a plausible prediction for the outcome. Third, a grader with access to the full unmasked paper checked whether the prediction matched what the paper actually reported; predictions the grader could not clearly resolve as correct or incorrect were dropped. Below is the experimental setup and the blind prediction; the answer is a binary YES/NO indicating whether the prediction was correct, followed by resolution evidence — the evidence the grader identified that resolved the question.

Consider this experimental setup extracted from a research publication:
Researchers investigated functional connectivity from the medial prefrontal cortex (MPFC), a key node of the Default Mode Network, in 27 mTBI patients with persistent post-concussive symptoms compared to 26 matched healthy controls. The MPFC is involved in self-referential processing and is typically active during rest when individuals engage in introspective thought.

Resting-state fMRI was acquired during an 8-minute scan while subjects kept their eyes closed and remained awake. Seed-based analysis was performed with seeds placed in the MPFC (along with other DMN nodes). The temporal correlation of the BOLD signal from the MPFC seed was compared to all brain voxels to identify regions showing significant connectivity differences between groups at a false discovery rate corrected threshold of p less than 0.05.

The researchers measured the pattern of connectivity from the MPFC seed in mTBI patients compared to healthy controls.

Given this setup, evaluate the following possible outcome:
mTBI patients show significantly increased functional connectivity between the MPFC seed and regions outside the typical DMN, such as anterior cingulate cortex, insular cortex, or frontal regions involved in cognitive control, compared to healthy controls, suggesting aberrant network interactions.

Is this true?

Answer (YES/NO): NO